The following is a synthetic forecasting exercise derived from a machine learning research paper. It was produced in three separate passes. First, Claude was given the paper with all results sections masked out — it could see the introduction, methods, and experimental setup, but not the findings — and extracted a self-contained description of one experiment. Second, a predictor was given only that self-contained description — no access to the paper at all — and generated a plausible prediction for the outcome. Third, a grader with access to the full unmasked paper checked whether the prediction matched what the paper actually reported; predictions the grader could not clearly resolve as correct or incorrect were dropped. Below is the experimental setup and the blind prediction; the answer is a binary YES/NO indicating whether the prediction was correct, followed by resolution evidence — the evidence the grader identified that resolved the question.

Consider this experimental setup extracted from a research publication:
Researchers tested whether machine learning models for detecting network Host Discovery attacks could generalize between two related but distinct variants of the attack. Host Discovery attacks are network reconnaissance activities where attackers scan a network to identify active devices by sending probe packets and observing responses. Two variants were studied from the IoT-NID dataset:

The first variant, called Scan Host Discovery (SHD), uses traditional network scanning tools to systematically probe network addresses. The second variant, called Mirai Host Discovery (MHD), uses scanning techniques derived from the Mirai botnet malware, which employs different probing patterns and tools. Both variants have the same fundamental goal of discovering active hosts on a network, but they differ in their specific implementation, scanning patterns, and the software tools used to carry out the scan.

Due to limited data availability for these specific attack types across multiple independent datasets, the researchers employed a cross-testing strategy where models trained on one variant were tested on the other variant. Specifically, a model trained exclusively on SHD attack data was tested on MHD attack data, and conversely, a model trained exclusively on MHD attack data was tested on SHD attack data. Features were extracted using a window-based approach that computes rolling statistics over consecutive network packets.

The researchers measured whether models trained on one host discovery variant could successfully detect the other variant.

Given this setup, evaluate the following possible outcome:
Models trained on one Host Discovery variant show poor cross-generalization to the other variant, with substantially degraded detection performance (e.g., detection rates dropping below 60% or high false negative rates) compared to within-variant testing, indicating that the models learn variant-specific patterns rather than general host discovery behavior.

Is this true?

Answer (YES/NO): NO